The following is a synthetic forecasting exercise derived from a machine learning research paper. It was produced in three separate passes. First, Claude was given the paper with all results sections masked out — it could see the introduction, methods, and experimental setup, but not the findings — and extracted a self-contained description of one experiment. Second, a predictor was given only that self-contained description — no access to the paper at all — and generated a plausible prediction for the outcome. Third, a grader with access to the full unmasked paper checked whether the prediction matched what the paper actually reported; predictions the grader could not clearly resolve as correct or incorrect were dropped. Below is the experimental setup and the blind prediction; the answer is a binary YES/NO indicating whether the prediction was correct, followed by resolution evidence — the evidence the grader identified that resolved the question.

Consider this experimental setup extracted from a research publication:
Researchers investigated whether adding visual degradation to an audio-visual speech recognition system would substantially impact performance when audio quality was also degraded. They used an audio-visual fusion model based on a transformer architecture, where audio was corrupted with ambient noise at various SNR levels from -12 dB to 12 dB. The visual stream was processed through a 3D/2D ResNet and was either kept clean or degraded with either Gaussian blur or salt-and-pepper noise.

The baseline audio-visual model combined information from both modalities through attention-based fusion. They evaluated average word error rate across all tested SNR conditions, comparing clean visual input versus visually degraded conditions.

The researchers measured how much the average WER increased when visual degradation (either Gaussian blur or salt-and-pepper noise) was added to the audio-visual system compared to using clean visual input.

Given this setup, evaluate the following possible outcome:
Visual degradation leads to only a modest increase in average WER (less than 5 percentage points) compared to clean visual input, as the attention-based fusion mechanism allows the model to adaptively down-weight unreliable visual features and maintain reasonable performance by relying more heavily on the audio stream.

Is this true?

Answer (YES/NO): YES